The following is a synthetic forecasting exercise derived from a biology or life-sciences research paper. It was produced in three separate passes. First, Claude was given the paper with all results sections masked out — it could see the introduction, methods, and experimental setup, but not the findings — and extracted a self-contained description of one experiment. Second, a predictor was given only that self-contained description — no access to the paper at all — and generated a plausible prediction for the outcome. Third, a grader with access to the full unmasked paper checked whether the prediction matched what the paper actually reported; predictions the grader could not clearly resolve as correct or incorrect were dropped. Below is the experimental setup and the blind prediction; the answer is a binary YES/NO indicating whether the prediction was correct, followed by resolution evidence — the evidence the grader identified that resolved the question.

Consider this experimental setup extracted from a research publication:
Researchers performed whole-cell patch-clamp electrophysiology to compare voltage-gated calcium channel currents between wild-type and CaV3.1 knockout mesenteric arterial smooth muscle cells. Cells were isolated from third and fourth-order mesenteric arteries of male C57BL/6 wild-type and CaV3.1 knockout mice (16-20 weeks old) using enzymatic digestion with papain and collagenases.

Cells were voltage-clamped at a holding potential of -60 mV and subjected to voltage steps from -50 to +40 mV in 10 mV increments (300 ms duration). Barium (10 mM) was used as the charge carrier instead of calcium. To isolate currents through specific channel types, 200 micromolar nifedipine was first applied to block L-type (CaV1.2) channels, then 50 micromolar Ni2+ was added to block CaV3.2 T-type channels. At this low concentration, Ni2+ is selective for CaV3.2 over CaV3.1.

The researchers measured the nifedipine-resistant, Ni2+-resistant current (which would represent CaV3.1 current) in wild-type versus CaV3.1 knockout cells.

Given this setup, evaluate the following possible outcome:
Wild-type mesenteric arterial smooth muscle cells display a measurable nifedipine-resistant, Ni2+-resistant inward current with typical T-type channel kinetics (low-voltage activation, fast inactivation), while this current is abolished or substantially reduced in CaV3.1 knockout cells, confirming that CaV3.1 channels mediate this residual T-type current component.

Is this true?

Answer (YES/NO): YES